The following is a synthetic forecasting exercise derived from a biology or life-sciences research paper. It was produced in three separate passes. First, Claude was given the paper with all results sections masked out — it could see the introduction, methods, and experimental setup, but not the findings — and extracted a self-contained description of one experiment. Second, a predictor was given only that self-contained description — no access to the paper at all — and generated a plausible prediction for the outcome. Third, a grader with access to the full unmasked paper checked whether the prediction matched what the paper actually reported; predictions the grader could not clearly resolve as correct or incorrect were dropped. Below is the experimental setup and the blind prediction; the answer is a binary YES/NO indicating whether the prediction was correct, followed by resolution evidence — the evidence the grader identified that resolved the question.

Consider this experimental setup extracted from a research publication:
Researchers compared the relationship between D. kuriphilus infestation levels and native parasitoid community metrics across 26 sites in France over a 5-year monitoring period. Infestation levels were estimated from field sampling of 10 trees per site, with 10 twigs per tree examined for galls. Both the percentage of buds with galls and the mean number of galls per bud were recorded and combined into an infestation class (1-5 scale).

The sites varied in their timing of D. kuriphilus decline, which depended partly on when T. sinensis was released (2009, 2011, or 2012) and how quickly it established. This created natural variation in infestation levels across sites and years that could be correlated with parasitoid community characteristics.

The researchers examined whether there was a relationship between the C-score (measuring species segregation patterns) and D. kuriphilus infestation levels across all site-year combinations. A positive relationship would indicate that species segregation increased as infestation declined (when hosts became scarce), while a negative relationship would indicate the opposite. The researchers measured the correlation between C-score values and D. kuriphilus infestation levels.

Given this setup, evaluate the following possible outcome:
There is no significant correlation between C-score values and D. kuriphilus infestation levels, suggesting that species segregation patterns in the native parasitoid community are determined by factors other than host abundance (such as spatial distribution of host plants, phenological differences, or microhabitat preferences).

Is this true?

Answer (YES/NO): NO